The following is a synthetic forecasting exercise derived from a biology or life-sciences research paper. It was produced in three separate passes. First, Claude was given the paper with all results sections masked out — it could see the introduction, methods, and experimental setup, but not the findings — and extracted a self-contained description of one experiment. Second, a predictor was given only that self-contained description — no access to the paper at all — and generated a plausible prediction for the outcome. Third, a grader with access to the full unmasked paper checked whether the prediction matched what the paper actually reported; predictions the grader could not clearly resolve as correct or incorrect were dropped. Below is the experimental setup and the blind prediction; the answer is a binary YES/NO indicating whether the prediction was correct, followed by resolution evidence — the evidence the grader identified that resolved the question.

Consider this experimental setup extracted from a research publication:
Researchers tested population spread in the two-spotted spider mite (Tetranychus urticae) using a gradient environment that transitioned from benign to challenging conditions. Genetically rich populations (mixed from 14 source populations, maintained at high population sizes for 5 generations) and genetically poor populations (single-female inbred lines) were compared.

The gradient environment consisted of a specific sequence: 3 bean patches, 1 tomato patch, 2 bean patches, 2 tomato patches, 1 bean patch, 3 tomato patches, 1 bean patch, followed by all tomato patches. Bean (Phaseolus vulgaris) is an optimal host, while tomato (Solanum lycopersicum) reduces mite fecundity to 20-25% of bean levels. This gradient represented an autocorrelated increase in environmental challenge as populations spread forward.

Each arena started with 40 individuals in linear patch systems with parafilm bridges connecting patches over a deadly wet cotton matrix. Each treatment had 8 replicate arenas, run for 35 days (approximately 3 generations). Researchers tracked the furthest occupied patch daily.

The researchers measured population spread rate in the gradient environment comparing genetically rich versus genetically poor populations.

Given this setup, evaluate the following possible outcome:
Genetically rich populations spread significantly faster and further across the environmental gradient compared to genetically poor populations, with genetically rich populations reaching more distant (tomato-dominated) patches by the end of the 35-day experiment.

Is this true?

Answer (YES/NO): NO